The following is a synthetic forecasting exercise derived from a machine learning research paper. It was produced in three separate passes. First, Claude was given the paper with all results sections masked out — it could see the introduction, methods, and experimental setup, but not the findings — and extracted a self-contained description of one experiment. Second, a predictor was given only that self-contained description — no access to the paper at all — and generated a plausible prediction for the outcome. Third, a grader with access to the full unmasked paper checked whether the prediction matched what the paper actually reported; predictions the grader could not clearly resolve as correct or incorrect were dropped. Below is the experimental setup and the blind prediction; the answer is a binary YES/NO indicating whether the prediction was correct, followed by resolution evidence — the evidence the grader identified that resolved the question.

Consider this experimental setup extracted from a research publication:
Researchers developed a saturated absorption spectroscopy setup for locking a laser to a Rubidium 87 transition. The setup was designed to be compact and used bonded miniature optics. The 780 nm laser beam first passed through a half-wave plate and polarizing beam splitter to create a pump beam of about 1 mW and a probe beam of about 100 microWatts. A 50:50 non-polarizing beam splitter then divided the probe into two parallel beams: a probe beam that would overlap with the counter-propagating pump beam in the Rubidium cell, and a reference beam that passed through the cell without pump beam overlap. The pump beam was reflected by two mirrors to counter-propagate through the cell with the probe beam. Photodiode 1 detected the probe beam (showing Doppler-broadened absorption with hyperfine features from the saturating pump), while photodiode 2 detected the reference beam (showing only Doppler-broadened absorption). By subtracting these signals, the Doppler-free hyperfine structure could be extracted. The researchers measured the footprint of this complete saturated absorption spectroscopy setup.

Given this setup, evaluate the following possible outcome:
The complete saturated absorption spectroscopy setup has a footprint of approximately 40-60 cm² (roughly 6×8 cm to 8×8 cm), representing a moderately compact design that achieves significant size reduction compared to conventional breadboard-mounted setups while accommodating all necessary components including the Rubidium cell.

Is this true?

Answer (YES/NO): NO